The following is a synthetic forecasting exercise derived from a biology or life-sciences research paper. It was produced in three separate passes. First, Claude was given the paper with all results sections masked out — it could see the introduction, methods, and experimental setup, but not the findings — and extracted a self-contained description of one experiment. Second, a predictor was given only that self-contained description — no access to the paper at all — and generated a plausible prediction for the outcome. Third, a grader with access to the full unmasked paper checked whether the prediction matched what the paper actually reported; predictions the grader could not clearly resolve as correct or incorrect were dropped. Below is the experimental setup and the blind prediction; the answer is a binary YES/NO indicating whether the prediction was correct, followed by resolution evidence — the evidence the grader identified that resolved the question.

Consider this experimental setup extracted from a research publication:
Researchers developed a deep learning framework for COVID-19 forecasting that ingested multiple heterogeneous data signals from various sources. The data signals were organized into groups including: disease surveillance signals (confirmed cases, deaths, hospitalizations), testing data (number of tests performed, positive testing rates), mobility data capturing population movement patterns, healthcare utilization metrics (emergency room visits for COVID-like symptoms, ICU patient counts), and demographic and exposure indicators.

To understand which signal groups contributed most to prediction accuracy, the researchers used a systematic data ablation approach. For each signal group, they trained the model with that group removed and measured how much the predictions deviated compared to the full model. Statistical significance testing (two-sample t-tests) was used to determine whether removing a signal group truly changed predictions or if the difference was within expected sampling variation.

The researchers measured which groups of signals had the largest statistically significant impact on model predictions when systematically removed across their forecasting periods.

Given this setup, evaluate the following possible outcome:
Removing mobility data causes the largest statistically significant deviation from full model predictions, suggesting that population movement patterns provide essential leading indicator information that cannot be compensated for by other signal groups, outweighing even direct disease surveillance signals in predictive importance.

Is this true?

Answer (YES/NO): NO